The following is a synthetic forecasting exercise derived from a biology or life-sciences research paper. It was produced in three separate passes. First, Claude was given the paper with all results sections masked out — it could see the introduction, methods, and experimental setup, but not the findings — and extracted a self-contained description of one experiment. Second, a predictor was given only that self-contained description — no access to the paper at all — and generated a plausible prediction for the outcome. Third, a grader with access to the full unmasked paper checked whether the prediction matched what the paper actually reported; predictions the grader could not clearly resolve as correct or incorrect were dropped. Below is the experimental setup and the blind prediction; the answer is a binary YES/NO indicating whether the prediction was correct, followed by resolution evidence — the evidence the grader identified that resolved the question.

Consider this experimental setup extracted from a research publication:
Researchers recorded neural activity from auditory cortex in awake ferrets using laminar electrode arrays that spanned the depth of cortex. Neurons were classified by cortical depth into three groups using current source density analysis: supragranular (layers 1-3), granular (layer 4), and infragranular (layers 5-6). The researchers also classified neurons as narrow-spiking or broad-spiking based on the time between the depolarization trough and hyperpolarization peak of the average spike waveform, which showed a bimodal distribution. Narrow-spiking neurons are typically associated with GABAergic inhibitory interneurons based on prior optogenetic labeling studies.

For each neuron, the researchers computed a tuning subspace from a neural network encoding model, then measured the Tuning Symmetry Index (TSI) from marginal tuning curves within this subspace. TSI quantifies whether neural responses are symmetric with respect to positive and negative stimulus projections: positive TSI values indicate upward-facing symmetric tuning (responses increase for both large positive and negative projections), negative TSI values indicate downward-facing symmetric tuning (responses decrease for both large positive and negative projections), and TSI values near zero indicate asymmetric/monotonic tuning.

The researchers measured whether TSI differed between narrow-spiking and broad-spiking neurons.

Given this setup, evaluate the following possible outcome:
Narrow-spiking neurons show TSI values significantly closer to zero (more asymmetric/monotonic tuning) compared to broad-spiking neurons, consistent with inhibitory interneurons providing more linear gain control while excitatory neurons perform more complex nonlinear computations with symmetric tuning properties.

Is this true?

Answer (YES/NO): NO